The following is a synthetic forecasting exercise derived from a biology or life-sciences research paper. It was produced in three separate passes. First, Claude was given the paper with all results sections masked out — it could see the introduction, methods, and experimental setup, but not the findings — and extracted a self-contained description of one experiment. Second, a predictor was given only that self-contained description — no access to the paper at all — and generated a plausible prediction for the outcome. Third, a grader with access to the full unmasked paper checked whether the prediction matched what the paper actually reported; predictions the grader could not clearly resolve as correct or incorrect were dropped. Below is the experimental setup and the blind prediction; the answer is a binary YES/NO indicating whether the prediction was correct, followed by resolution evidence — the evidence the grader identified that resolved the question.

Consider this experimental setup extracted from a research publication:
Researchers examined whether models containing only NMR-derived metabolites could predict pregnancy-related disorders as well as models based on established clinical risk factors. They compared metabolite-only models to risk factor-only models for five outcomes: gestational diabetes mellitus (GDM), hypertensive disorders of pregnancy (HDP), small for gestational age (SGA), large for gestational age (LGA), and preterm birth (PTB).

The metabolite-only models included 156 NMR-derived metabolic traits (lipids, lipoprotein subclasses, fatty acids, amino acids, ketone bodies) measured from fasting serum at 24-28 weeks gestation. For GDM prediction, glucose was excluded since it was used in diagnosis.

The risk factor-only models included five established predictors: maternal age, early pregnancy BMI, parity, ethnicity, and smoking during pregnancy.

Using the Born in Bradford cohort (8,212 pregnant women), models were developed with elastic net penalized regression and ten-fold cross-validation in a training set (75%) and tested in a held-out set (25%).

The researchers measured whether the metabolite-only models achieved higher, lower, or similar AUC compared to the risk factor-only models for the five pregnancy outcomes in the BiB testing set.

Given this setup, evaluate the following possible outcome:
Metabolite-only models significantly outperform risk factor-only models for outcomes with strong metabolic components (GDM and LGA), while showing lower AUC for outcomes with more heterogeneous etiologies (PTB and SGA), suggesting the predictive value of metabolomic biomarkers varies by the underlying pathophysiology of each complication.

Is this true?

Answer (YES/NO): NO